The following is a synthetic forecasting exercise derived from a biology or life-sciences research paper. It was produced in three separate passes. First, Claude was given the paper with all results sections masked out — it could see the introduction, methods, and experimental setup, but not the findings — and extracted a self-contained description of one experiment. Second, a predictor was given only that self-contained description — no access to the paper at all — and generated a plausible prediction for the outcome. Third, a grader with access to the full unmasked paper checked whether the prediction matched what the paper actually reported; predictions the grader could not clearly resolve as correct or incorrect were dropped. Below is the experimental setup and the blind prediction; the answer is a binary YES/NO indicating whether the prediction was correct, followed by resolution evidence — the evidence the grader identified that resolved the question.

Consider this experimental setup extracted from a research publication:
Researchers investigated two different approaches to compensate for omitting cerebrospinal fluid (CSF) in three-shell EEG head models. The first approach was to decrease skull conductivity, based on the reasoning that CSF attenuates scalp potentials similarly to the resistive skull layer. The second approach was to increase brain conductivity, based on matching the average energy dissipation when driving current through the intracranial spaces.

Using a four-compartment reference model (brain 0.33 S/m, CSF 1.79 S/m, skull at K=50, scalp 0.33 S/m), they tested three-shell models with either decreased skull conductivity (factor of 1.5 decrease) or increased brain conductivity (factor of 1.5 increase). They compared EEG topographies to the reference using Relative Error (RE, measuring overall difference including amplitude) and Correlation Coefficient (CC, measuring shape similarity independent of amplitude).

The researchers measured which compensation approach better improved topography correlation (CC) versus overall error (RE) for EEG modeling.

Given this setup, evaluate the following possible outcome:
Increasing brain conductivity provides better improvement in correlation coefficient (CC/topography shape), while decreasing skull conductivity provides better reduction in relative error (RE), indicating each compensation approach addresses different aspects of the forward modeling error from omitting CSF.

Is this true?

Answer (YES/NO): NO